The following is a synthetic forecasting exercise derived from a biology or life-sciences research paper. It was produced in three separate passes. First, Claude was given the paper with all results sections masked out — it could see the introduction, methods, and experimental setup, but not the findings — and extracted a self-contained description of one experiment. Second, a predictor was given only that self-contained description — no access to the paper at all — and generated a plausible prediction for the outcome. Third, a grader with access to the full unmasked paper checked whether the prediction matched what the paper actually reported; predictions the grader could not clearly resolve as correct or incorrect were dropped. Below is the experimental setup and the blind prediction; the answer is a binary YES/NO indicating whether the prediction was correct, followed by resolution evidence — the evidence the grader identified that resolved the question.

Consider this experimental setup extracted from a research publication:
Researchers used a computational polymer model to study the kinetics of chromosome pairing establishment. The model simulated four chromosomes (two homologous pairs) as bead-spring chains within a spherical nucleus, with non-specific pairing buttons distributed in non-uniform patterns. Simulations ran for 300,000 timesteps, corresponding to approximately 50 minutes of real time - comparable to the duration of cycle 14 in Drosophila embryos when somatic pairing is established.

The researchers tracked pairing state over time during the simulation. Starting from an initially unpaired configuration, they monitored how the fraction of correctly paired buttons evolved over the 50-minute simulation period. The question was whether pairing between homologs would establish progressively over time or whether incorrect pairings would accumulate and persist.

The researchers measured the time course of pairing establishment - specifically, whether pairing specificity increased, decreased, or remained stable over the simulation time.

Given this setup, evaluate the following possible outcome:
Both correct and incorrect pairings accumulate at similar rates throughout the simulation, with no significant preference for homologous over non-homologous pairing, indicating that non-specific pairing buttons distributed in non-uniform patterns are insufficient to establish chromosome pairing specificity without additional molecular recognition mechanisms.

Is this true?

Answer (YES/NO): NO